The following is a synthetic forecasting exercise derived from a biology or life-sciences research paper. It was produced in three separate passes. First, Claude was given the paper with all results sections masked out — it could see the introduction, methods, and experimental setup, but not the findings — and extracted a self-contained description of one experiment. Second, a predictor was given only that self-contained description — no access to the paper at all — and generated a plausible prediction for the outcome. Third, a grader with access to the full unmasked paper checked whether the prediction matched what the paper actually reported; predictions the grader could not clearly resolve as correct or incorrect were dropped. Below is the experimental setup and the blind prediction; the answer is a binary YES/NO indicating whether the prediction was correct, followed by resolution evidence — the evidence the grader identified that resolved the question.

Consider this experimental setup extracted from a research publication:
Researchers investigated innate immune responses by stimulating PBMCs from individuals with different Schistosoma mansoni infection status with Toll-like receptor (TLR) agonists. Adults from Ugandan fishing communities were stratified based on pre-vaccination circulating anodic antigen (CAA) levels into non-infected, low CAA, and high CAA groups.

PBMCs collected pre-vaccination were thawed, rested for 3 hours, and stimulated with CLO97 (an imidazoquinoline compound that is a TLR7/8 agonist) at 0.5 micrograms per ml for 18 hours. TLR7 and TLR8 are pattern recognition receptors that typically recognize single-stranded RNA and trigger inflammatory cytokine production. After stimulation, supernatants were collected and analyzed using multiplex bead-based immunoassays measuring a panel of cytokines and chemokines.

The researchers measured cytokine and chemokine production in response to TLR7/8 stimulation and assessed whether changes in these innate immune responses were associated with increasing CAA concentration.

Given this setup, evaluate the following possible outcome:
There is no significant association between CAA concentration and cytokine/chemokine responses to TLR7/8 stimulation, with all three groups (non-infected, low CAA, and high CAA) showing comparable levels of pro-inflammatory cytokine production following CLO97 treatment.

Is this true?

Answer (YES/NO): NO